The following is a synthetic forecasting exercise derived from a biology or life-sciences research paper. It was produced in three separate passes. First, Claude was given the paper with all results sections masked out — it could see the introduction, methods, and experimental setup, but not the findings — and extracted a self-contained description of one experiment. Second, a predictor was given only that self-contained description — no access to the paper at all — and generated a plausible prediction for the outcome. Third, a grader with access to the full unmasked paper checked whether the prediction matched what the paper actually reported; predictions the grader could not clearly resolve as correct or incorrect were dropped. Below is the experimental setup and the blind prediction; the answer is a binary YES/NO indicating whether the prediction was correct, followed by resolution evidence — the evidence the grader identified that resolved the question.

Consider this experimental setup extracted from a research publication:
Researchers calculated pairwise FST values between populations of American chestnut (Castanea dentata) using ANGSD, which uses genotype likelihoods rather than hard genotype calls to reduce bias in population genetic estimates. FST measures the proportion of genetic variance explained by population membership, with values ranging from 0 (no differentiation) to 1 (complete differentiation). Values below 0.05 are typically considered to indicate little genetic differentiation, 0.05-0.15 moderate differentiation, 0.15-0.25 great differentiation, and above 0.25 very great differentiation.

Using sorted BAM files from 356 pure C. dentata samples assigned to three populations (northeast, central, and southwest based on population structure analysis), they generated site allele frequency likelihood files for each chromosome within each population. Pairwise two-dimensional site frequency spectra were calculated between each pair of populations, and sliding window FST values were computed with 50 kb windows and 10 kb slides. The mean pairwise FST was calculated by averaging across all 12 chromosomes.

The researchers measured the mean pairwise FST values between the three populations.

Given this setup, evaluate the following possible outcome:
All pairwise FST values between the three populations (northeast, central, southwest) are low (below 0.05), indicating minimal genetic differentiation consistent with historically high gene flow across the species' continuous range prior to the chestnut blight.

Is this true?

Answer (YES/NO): NO